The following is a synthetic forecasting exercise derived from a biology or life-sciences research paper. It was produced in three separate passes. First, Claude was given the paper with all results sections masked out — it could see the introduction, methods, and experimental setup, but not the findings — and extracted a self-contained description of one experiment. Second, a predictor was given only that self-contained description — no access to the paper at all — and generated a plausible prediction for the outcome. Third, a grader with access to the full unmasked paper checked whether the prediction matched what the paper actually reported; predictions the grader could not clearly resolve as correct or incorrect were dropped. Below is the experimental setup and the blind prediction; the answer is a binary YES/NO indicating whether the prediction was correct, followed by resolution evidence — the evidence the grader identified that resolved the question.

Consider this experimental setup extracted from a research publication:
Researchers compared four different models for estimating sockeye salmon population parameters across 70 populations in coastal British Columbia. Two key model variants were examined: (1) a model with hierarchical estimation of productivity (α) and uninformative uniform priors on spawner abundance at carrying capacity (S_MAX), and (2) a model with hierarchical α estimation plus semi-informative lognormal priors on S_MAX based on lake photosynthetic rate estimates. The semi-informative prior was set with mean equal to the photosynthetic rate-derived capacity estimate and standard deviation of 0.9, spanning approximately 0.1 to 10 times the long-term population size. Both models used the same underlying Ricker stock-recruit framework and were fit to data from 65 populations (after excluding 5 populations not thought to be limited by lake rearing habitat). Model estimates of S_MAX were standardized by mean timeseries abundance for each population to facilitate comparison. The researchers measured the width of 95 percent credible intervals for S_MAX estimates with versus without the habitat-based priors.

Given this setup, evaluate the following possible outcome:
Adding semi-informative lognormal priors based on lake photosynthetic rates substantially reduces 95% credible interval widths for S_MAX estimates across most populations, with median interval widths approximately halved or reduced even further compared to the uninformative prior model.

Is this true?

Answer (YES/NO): YES